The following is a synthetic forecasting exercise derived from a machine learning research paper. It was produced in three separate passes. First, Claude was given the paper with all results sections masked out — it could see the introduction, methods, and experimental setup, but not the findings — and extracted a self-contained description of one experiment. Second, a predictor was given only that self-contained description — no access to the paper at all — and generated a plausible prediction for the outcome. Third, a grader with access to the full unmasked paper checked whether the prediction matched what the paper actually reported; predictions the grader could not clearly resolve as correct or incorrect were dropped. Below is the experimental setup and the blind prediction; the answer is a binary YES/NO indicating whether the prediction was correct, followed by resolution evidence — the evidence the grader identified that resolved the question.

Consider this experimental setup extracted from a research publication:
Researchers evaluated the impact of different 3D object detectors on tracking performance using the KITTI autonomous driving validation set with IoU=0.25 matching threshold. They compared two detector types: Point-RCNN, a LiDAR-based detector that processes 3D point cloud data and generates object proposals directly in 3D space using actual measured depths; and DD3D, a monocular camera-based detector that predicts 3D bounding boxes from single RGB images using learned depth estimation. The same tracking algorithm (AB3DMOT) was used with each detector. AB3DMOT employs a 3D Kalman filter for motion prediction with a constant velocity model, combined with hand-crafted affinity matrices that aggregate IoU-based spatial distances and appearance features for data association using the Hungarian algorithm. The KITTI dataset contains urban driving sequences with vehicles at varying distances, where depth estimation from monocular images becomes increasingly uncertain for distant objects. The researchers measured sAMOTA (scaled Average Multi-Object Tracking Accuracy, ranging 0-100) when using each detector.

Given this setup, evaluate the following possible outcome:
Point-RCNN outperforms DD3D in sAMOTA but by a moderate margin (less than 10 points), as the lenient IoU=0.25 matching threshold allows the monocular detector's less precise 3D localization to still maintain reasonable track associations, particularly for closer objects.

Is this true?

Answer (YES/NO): NO